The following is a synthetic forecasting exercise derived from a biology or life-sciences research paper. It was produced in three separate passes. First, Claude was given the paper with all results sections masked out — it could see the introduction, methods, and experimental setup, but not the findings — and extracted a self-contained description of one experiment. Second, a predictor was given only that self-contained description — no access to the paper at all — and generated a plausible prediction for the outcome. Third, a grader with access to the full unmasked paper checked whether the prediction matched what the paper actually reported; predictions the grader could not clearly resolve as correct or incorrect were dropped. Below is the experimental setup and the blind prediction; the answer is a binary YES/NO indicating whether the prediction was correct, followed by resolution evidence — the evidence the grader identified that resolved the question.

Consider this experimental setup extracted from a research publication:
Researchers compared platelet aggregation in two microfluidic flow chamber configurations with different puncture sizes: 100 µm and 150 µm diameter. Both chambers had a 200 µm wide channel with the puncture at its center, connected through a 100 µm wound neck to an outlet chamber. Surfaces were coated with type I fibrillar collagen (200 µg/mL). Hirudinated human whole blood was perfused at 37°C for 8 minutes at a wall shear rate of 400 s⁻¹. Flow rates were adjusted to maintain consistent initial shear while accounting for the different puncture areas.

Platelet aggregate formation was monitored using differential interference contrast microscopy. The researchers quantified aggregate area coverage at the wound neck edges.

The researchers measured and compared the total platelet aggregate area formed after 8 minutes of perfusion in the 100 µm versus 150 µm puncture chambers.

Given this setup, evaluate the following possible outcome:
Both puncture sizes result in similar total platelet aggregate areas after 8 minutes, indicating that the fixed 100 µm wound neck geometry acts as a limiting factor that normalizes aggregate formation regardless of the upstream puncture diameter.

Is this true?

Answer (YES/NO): NO